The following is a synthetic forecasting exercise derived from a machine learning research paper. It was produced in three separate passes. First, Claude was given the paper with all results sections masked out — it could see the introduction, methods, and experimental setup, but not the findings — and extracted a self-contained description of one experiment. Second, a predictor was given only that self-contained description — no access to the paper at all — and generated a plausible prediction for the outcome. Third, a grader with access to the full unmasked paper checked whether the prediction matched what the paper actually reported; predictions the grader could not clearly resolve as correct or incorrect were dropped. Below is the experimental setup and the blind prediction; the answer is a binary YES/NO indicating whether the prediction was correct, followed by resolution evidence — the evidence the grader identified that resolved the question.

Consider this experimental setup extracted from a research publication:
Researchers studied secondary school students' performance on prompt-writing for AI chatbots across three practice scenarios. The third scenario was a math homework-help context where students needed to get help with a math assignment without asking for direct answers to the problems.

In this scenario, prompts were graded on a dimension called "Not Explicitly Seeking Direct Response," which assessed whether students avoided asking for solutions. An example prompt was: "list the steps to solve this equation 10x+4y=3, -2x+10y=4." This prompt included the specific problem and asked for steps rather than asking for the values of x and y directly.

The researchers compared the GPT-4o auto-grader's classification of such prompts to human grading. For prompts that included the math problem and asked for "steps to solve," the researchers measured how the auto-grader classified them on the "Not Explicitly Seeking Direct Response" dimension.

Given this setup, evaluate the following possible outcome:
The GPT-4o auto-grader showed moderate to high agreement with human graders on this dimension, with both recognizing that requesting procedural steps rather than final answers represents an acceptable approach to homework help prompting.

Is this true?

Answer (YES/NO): NO